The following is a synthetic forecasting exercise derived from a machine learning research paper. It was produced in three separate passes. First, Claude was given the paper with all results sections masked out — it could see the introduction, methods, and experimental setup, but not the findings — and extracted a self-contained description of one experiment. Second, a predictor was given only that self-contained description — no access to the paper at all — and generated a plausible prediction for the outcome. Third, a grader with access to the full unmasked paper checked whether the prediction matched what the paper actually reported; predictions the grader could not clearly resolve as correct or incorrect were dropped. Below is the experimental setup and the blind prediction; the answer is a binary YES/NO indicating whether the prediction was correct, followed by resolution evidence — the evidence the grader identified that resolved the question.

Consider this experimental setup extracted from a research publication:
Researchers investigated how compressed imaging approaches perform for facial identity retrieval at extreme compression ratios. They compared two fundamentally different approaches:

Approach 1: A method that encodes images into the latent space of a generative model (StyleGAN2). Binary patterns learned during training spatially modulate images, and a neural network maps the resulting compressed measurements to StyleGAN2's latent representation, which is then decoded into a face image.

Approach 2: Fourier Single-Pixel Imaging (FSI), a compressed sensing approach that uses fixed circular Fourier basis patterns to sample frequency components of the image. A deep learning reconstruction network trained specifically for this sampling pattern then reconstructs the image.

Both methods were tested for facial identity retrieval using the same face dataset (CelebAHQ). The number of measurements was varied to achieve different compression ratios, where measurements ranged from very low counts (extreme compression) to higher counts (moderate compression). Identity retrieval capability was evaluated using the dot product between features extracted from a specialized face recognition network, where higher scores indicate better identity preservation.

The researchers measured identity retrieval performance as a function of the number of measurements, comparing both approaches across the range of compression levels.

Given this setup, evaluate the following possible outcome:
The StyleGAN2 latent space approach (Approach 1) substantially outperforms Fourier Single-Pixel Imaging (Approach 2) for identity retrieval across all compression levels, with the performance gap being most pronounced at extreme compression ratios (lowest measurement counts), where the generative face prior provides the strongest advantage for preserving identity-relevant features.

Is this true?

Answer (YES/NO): YES